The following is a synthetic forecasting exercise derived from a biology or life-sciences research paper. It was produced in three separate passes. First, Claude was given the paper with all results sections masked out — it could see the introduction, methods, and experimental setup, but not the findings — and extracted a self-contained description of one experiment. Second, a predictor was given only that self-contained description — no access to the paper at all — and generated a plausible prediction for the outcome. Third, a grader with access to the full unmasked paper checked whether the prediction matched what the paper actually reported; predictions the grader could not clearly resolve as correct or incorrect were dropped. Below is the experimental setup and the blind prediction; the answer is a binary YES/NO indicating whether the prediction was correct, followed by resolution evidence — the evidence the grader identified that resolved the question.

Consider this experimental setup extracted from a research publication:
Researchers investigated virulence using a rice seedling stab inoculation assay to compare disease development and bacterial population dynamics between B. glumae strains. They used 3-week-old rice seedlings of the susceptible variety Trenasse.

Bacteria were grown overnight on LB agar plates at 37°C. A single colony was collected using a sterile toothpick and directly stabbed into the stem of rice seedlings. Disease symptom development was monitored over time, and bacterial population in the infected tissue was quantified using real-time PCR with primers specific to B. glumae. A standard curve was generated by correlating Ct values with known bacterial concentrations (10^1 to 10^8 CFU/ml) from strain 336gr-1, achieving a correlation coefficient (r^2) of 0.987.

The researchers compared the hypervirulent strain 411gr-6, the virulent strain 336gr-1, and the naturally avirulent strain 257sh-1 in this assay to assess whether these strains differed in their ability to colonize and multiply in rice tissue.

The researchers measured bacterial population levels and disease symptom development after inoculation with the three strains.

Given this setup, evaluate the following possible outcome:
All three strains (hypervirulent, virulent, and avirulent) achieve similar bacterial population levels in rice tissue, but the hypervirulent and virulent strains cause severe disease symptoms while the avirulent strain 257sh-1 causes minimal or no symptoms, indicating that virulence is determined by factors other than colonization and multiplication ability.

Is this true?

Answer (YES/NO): NO